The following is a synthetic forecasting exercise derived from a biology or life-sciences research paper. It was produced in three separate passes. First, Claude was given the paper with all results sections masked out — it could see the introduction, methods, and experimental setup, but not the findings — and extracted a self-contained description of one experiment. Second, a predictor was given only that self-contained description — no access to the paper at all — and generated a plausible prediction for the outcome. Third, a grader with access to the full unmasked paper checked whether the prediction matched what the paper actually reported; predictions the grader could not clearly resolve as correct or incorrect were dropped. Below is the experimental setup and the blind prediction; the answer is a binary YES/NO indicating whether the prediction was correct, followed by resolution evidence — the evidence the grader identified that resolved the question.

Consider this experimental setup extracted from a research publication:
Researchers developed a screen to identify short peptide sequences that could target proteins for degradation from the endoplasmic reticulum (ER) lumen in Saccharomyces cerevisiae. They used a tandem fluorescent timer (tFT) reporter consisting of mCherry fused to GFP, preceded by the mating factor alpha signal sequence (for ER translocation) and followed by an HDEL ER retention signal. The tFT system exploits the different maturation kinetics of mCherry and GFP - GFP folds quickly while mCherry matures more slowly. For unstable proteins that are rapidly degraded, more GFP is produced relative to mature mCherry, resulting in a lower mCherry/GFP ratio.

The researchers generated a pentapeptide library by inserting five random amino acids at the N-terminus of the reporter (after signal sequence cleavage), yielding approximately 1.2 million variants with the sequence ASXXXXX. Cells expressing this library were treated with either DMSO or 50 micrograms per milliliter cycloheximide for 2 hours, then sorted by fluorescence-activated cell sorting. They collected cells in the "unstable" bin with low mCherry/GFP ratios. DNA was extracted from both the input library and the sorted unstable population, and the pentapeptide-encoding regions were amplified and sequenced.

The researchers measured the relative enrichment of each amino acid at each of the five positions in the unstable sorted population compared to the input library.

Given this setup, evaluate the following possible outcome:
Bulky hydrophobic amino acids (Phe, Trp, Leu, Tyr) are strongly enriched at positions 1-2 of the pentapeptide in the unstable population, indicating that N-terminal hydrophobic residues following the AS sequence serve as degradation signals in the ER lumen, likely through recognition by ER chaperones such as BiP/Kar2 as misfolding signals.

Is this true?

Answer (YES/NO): NO